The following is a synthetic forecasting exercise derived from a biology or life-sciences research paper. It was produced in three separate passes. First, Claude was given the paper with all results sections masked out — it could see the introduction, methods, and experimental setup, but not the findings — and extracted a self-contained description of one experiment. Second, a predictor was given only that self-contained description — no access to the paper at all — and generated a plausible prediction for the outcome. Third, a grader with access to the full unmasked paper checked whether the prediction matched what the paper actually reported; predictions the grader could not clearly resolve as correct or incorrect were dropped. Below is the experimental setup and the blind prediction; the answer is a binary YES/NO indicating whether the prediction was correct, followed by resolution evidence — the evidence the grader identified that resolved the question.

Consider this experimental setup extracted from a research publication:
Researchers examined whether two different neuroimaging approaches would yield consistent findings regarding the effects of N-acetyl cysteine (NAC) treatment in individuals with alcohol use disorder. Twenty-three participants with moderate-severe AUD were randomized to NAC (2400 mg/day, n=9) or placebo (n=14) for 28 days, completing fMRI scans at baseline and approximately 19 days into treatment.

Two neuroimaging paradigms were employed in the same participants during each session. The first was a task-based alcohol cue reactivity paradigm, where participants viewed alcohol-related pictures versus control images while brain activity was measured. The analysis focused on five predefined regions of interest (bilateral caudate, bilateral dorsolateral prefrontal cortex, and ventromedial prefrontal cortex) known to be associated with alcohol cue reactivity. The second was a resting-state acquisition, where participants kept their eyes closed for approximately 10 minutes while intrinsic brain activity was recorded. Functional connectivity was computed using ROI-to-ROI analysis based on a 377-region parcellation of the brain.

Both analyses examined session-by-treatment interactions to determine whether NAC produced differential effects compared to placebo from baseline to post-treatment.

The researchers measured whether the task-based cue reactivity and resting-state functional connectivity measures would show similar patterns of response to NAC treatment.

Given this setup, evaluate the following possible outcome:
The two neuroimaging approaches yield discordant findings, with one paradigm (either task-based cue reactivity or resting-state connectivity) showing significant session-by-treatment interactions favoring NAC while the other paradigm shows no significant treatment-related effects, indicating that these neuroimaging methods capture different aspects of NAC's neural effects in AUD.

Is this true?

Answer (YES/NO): YES